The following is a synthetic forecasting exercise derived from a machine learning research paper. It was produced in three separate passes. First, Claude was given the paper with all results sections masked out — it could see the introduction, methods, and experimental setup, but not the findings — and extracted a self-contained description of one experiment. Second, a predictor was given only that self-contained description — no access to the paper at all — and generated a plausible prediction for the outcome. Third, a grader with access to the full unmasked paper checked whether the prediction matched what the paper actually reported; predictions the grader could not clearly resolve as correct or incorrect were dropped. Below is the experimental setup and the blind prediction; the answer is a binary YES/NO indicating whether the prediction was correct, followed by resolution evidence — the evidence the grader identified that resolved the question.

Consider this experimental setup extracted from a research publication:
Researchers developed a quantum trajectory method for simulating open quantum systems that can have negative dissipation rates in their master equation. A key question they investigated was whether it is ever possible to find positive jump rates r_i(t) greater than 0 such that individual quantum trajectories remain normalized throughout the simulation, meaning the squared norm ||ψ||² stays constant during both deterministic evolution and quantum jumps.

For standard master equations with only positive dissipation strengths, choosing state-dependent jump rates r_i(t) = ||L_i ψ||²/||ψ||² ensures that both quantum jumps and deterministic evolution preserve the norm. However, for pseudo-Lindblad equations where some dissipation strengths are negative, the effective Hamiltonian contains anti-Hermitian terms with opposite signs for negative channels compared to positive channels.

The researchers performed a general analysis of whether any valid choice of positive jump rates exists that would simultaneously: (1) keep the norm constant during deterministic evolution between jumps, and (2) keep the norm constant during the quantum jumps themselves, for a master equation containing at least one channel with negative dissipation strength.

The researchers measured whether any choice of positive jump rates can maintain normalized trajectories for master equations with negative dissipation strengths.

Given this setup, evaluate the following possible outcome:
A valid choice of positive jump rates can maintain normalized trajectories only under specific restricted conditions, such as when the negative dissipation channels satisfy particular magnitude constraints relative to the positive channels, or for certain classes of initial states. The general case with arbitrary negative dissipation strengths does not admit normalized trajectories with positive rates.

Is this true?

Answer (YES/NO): NO